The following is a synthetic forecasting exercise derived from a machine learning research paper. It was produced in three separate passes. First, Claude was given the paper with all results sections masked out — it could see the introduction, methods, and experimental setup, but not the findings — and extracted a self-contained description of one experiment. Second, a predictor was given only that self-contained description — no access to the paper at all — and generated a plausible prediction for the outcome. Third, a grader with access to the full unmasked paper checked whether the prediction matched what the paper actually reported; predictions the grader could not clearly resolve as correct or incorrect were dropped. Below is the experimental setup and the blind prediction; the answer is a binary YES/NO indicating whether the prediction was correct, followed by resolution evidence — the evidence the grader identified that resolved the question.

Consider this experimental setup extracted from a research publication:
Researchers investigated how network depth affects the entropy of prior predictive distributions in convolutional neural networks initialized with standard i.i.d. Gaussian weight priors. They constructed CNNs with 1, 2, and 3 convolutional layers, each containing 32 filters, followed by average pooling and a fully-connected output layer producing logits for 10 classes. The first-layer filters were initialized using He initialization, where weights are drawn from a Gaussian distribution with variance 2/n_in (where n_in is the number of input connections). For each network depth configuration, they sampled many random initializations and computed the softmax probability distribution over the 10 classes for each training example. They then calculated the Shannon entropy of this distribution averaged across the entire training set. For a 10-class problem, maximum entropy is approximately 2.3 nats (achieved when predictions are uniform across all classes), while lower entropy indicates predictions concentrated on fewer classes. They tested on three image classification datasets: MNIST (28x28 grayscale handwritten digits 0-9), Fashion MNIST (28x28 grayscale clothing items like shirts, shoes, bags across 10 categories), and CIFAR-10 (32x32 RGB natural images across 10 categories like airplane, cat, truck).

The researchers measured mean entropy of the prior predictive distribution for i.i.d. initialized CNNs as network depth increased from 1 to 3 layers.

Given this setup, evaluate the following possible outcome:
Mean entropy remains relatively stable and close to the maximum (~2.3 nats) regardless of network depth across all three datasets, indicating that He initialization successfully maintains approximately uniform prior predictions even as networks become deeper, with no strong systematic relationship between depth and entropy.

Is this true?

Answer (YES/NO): NO